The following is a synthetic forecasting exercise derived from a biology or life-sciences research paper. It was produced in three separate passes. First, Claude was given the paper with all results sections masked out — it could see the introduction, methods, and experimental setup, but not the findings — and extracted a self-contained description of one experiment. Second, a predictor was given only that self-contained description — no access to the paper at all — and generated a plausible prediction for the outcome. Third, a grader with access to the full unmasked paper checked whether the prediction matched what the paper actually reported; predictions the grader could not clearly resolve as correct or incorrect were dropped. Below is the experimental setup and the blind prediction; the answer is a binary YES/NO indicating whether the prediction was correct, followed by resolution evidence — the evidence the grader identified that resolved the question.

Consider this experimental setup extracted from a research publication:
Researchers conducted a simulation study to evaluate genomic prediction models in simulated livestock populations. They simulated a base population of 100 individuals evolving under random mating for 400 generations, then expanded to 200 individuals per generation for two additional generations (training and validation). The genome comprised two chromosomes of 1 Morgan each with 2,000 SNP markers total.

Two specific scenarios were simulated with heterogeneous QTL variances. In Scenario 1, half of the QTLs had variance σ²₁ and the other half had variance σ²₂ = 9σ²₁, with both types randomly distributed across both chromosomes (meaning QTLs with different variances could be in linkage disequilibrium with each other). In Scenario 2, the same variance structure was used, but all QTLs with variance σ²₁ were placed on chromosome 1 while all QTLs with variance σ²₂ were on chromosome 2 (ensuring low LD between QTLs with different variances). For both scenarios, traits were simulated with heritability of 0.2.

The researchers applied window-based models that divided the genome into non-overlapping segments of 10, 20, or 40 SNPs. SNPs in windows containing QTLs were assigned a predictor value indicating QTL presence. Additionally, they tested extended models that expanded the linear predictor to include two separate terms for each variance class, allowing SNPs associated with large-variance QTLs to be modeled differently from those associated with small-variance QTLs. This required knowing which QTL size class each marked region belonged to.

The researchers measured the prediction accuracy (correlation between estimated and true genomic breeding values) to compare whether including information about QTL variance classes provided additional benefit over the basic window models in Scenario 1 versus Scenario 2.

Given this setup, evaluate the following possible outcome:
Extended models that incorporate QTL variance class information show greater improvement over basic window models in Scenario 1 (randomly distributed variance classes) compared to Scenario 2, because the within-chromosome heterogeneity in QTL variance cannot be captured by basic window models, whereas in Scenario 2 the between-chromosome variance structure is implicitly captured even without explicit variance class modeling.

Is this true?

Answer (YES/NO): NO